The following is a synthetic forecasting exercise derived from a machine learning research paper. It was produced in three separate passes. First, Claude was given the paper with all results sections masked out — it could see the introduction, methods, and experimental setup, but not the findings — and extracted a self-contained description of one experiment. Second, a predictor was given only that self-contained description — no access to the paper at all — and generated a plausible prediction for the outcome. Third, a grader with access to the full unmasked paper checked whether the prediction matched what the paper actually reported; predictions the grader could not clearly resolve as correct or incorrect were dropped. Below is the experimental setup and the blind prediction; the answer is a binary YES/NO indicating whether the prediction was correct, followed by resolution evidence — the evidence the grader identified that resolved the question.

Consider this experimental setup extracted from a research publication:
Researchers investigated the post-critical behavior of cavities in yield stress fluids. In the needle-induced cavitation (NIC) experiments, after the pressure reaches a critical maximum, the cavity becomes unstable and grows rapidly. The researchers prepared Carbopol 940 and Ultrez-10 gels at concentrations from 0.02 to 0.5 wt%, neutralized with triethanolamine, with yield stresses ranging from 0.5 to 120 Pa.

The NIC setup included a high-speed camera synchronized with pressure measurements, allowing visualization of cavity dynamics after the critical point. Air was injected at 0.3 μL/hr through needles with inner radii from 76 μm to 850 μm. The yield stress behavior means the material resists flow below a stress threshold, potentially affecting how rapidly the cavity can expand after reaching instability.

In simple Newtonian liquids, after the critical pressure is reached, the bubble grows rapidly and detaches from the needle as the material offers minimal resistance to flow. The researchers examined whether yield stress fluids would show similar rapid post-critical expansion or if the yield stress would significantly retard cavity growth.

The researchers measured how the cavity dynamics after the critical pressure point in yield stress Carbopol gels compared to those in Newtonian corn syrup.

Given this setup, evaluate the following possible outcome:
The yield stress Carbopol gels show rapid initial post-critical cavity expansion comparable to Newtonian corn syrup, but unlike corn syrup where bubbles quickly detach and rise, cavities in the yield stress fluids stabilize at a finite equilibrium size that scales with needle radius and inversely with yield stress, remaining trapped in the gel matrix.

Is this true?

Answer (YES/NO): NO